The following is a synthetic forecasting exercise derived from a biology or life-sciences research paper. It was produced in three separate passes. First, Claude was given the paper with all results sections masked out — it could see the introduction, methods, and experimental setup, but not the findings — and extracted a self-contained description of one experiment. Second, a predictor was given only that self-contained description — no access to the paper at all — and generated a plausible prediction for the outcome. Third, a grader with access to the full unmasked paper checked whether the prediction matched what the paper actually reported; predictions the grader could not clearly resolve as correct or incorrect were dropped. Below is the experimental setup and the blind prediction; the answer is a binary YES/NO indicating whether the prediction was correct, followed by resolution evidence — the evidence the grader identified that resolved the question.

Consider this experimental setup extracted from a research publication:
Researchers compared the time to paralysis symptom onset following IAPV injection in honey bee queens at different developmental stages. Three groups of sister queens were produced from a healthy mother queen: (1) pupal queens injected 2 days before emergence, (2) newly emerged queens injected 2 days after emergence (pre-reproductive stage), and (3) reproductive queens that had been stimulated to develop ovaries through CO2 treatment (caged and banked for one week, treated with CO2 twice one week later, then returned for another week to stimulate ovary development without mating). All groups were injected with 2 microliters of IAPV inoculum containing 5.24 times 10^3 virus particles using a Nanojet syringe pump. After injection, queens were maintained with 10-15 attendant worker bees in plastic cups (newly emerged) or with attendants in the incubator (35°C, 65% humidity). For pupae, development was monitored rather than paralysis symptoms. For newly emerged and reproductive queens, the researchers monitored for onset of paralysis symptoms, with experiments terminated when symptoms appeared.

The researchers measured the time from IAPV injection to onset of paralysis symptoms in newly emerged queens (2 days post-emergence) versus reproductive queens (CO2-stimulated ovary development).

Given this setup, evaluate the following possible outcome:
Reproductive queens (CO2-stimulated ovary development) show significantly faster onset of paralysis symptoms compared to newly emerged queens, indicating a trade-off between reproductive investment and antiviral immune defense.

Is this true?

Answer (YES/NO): NO